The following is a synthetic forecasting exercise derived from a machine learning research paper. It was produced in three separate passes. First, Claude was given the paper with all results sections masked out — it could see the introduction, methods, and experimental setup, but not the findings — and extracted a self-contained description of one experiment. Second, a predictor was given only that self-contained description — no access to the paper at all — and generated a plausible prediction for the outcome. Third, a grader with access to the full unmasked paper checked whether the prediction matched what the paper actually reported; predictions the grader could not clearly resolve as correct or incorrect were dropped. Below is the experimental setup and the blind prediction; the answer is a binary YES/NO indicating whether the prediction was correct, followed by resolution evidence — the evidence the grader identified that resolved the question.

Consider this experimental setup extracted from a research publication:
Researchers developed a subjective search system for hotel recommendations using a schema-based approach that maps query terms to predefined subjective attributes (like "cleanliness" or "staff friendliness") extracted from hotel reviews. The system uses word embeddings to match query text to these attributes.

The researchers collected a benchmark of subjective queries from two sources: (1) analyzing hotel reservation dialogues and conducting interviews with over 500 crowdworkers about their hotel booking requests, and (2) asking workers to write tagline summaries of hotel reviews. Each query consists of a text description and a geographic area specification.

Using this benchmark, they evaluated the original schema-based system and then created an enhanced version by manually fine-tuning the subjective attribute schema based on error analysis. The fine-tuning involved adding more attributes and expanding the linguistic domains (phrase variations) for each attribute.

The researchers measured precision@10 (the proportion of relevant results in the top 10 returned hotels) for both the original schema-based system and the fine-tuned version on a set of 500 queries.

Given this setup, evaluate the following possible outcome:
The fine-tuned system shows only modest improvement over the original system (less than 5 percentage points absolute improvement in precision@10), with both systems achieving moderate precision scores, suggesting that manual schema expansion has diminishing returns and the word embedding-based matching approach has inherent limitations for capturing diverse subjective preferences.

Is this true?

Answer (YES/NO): YES